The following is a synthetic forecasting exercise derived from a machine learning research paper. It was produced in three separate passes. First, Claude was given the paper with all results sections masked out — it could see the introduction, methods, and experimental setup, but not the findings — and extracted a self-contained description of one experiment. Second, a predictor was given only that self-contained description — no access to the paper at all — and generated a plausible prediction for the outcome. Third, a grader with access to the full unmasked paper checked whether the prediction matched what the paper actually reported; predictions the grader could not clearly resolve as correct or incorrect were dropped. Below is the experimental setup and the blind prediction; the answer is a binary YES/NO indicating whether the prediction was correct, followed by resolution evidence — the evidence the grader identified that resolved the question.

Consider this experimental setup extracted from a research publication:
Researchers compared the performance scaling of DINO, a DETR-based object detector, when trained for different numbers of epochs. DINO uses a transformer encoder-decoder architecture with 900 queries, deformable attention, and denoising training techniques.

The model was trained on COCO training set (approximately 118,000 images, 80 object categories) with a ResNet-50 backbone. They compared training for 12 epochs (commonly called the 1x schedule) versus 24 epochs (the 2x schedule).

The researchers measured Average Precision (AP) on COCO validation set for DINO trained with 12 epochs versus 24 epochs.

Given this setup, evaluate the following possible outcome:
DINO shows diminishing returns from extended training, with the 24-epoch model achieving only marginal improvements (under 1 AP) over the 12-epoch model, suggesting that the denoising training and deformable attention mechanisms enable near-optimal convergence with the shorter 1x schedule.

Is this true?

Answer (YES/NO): NO